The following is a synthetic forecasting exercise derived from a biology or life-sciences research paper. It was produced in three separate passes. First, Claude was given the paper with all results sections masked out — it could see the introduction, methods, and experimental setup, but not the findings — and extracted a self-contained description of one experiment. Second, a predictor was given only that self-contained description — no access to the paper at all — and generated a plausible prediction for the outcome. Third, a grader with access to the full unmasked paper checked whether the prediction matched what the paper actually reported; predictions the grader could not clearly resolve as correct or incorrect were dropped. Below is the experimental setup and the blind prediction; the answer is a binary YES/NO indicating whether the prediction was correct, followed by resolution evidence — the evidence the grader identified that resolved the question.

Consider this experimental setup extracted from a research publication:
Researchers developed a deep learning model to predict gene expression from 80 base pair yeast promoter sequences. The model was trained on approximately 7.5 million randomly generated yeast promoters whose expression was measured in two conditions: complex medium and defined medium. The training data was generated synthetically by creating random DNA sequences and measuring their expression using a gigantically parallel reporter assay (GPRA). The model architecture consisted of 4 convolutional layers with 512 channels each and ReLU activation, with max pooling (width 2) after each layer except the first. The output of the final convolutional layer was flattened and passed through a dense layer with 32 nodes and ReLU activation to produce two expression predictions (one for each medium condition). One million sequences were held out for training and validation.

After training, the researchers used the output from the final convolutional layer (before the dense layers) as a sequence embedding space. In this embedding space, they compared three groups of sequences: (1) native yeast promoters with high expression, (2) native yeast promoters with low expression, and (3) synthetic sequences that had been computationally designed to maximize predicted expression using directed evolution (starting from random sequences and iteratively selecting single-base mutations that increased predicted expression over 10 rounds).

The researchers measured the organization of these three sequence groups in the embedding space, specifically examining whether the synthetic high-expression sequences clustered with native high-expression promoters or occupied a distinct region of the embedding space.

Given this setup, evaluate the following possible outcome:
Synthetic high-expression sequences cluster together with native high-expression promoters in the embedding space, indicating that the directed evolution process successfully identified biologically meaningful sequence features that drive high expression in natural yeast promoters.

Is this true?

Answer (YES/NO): NO